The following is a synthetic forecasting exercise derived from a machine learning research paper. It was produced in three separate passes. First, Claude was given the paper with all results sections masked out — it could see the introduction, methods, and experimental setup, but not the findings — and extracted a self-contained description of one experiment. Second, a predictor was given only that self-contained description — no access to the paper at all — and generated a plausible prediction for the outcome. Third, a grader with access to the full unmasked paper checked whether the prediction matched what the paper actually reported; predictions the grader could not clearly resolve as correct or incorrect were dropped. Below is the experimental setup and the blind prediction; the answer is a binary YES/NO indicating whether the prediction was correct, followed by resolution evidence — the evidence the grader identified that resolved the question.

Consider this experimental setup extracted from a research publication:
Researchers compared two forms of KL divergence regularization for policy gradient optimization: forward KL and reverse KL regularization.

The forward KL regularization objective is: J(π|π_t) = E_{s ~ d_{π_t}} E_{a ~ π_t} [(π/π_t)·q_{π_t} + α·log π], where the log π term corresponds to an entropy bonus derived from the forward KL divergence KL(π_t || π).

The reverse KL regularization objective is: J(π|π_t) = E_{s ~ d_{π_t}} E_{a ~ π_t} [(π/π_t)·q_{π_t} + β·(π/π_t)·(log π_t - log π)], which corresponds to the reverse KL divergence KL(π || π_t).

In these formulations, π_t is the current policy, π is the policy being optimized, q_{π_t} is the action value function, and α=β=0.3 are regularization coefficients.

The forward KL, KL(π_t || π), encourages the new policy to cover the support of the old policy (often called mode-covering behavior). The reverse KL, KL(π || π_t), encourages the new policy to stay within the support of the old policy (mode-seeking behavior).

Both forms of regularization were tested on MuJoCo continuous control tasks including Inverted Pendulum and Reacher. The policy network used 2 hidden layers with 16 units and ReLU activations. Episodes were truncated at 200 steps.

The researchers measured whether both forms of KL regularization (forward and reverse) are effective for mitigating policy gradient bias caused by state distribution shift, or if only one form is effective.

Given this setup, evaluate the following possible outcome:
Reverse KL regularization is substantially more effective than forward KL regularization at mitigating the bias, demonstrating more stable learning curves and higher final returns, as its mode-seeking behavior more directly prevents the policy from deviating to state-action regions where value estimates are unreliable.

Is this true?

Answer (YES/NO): NO